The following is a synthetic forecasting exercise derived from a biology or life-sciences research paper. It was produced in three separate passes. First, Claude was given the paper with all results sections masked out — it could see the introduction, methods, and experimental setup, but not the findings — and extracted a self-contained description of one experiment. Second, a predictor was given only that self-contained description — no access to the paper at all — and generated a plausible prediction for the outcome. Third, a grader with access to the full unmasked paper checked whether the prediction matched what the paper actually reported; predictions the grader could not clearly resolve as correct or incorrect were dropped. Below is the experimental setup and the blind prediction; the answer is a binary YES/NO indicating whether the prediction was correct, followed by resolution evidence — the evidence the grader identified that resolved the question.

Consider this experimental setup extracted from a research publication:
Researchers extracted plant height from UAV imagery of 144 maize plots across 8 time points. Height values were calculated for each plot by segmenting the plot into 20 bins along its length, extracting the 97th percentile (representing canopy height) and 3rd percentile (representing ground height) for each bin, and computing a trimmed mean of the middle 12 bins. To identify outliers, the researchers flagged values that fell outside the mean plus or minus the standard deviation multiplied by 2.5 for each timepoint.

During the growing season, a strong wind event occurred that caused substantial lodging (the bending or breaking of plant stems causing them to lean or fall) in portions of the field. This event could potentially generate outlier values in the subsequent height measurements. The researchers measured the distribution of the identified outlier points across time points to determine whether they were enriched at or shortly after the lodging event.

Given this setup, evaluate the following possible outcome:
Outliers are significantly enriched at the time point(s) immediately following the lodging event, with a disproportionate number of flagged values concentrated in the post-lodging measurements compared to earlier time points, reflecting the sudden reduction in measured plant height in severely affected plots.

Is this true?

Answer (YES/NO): NO